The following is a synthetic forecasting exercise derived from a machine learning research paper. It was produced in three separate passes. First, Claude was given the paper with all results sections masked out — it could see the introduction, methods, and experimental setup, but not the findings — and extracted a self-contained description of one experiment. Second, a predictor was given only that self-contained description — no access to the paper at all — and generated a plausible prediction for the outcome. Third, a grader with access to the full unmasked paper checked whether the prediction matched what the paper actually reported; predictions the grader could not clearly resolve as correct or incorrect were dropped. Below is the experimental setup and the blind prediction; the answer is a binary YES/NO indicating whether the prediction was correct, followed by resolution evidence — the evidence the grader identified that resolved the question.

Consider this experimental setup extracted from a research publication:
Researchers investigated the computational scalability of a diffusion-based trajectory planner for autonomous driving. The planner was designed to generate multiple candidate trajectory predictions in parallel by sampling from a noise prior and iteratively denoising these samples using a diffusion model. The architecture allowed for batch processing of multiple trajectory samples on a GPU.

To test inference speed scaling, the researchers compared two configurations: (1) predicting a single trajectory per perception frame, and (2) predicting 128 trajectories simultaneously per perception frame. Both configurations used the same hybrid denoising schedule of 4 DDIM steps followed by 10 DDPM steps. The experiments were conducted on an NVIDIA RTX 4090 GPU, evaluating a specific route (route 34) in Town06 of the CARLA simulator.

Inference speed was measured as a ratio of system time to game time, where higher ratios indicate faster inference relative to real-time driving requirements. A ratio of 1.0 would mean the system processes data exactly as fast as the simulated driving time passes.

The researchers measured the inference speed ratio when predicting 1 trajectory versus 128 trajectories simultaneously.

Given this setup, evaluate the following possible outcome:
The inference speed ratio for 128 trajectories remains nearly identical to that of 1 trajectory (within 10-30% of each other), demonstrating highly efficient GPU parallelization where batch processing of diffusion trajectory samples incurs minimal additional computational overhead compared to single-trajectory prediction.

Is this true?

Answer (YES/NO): YES